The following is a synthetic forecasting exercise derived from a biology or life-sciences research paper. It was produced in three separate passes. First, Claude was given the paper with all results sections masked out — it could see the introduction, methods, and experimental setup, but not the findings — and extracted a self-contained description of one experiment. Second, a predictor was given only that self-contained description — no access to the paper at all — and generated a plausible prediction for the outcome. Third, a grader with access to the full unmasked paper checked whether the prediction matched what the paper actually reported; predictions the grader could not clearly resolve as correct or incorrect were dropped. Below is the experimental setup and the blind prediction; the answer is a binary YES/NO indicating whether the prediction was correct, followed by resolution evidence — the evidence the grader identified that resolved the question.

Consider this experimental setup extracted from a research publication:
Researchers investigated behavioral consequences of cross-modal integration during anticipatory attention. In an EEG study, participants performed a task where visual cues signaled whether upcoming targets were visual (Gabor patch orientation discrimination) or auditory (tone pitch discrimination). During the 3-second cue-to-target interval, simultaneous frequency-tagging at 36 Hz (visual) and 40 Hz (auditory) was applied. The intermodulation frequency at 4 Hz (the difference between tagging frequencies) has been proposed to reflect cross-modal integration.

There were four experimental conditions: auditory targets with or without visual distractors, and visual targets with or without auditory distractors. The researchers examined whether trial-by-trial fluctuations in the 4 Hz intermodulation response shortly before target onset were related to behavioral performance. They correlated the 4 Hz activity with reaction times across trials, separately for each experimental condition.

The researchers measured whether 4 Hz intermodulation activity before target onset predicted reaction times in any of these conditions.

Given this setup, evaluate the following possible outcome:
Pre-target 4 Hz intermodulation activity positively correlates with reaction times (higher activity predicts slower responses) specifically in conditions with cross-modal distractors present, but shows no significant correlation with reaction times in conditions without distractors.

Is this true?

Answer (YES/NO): NO